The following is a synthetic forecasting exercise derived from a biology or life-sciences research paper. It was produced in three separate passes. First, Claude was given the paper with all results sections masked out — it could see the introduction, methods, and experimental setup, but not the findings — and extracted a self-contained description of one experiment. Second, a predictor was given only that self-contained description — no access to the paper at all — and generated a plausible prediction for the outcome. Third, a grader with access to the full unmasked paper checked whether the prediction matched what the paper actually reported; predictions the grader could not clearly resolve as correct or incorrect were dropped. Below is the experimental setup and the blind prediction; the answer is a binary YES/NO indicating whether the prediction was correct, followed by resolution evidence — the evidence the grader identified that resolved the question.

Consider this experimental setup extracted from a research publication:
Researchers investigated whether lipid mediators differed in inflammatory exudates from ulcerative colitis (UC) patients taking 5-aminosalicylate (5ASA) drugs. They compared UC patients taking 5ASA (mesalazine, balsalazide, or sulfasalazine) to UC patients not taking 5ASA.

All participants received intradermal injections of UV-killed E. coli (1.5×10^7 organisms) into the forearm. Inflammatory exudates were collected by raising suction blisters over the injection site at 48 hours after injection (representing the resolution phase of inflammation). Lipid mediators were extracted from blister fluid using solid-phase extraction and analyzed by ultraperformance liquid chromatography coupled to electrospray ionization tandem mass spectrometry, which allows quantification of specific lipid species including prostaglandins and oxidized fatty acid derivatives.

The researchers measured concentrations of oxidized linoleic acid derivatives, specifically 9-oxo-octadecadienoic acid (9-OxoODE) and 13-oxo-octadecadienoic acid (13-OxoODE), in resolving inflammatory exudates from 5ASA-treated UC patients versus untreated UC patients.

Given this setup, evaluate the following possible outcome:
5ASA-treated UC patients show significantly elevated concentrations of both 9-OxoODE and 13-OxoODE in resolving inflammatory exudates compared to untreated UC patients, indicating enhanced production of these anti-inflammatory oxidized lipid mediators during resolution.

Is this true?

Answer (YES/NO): YES